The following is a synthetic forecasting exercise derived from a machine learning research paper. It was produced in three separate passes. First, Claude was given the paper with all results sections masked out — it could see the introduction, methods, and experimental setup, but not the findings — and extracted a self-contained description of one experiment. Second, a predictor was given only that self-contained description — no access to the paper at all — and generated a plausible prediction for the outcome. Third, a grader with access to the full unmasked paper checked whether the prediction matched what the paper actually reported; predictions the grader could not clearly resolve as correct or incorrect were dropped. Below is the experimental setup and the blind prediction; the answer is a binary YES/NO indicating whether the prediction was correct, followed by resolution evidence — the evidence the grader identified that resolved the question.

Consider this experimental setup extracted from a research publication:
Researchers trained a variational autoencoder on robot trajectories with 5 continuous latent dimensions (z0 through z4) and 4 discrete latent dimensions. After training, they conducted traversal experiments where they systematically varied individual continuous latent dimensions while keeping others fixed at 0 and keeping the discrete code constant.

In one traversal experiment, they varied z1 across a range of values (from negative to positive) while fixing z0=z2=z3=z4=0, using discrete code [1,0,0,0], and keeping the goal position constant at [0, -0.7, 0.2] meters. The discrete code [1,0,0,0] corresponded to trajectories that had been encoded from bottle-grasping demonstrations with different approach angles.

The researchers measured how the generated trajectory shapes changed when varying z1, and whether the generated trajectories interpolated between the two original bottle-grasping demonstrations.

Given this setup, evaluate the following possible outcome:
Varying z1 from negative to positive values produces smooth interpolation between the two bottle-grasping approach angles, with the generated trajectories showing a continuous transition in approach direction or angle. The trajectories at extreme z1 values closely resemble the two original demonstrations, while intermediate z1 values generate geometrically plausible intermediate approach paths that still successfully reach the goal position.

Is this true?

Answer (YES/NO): NO